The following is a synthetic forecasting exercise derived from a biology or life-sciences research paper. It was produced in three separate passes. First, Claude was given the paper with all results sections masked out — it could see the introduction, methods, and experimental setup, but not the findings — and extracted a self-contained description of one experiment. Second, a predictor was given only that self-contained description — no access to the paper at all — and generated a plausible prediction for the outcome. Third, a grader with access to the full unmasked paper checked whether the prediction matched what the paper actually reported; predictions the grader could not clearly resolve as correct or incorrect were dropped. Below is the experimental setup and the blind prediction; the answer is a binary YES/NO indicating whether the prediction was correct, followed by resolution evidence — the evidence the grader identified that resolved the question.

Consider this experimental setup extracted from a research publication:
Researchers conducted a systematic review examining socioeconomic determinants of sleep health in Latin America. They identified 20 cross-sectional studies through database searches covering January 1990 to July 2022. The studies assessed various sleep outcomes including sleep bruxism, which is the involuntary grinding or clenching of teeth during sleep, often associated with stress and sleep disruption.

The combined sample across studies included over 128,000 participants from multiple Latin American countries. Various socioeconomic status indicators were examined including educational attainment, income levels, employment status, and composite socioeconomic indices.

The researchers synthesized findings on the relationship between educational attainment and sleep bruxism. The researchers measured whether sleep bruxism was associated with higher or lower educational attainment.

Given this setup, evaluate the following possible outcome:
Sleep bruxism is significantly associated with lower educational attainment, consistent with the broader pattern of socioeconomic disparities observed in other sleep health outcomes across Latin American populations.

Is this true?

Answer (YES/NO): NO